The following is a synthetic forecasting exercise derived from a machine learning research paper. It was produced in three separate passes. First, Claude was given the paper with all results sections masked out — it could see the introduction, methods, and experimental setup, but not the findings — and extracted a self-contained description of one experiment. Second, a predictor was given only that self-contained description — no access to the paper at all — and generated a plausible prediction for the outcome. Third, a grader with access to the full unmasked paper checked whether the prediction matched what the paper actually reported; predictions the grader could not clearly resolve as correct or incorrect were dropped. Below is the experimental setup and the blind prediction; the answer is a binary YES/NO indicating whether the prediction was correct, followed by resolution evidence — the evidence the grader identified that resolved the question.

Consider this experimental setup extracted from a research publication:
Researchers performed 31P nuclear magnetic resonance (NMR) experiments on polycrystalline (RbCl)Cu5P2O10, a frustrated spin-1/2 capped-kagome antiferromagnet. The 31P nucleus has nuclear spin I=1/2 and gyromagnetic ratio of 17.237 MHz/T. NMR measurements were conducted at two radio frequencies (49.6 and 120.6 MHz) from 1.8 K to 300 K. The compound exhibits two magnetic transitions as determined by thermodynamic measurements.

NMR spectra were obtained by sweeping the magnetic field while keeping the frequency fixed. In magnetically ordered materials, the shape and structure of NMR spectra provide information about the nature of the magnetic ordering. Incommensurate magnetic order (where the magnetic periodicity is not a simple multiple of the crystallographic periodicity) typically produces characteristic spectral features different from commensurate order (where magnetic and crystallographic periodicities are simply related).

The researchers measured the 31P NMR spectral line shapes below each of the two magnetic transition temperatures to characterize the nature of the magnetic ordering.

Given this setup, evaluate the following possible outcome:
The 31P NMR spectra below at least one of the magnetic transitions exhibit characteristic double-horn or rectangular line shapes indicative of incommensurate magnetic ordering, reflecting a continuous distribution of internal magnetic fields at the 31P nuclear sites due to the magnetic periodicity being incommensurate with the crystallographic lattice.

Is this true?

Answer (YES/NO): NO